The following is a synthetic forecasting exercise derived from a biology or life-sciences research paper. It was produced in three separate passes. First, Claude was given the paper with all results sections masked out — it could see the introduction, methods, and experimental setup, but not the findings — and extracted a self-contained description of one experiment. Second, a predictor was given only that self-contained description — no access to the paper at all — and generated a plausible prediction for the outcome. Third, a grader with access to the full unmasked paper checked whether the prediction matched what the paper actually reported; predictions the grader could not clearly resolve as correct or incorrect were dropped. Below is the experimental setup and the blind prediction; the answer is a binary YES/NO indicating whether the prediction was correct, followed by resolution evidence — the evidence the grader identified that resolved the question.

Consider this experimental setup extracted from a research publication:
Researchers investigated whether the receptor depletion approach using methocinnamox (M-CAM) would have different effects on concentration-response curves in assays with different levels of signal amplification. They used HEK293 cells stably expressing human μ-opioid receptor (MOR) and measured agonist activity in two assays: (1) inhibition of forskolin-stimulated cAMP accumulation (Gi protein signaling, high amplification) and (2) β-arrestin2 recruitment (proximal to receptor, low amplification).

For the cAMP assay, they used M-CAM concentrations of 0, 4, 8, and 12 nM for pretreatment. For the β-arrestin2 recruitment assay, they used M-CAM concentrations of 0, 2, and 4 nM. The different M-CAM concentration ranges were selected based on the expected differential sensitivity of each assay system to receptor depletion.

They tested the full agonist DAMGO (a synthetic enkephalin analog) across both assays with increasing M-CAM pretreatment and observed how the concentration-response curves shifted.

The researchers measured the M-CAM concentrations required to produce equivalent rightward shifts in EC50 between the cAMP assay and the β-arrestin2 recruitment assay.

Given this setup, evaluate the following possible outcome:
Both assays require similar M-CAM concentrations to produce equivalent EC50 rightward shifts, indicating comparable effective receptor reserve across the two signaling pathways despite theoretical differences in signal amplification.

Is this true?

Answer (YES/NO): NO